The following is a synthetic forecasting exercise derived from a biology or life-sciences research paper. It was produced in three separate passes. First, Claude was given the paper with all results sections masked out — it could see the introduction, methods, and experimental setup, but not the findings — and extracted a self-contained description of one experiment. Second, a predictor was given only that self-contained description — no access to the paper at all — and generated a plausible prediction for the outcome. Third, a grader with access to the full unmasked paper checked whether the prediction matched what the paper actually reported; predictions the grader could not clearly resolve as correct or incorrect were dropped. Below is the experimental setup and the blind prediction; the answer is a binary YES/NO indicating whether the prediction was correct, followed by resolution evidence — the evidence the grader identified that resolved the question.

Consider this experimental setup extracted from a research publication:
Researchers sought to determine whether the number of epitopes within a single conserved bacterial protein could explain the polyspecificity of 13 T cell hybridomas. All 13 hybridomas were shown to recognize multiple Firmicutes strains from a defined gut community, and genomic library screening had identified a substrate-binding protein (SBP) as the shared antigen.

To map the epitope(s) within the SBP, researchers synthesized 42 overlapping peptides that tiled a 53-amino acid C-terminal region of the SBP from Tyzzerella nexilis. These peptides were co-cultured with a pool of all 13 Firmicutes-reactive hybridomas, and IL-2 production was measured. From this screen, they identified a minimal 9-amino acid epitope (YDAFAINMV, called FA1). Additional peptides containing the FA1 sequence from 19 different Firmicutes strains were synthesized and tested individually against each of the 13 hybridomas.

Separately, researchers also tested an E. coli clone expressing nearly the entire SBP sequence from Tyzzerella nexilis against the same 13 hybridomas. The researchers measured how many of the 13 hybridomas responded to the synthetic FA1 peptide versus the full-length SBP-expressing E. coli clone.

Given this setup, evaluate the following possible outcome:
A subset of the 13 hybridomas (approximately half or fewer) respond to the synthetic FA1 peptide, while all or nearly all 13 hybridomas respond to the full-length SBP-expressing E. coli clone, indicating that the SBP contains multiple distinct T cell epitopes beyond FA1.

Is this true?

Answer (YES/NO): YES